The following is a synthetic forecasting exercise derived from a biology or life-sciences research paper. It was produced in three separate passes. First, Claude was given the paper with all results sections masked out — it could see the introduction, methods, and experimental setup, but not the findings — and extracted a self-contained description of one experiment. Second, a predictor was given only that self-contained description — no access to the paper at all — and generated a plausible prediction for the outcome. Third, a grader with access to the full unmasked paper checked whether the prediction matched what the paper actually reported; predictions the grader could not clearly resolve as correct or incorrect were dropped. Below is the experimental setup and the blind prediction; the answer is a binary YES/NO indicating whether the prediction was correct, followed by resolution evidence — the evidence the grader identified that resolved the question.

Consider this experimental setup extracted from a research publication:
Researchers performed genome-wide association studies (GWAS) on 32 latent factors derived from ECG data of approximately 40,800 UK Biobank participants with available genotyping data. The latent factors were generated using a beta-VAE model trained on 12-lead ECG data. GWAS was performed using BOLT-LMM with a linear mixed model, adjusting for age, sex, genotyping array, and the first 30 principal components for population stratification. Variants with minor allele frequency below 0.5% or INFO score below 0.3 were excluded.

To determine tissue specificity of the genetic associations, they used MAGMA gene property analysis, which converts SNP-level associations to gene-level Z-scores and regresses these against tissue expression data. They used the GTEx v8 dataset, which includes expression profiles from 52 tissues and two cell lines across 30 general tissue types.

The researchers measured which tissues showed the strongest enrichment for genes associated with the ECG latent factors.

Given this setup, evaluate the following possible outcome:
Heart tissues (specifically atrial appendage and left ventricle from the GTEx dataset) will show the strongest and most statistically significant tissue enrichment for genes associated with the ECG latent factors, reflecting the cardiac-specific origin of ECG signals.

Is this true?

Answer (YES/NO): YES